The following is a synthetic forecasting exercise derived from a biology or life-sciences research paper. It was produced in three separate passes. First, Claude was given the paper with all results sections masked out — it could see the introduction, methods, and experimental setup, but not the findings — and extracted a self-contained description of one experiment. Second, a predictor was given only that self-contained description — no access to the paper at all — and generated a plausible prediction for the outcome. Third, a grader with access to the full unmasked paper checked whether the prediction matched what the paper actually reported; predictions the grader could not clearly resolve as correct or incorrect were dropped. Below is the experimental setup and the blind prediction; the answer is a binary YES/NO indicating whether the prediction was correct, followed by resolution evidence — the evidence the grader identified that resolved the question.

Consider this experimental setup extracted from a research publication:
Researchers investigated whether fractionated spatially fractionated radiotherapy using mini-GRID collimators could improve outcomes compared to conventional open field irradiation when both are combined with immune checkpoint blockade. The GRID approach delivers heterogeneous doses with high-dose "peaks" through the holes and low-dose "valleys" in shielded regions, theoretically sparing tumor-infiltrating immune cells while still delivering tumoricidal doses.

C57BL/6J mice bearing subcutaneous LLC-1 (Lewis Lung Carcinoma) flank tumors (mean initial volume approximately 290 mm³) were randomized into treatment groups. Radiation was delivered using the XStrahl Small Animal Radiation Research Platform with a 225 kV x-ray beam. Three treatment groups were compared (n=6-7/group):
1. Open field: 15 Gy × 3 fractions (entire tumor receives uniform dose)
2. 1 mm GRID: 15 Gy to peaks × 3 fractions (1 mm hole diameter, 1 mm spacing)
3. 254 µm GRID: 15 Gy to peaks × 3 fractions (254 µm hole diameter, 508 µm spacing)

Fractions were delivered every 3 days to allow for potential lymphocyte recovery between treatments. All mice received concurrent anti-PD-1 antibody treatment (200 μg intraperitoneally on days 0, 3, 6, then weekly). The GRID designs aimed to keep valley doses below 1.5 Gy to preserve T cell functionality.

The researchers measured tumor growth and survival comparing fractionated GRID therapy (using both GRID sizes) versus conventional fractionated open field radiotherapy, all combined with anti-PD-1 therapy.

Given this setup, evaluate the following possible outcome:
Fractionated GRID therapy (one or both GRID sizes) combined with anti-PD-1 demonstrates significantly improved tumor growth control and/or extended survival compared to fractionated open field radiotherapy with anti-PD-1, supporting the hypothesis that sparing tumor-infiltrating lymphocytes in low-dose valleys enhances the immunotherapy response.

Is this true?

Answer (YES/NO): NO